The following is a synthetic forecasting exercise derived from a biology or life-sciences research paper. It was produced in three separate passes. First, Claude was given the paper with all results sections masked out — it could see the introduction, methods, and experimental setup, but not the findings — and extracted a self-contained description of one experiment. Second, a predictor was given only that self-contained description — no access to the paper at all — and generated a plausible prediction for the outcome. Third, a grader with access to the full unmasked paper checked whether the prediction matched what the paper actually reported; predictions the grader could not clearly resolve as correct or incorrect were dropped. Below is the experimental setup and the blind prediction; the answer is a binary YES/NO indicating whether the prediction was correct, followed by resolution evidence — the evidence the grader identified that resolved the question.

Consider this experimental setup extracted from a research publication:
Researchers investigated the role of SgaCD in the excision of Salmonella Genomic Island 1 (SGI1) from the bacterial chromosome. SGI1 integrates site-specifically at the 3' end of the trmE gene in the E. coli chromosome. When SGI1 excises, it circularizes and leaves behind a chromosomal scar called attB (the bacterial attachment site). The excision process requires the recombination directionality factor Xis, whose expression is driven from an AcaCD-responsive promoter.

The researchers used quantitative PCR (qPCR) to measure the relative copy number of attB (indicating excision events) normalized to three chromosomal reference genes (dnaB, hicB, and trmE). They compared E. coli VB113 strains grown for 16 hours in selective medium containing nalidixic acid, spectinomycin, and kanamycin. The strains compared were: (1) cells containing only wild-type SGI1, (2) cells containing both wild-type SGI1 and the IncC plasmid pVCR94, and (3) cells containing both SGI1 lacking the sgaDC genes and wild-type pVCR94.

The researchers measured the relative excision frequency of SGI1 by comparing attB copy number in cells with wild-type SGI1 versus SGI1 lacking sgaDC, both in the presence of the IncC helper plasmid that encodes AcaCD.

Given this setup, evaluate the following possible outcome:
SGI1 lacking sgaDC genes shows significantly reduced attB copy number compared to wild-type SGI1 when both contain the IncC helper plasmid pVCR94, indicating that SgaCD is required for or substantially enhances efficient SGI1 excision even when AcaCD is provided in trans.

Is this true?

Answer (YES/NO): YES